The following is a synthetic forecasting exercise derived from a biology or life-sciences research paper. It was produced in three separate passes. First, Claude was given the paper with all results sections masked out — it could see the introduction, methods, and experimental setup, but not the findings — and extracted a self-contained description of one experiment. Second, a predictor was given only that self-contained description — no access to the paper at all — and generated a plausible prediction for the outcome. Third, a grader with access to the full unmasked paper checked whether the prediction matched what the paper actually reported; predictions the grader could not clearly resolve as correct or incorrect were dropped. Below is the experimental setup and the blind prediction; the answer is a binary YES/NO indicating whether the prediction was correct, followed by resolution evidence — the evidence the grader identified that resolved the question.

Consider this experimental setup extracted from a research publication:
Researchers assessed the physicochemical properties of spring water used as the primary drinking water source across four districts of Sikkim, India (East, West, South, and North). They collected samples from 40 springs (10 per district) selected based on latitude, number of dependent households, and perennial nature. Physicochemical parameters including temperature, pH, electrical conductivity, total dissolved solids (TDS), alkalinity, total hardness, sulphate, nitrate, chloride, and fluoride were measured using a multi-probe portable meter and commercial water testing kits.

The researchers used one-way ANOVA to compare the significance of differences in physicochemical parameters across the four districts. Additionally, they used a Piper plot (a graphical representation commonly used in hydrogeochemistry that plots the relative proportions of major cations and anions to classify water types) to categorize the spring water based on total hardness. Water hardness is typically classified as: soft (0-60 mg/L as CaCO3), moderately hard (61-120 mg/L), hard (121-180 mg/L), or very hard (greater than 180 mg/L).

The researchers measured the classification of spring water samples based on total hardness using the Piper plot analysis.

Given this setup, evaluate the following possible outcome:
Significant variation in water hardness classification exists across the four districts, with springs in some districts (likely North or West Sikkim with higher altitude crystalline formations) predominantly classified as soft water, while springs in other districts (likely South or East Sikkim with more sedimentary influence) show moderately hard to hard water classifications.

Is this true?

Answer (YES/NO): NO